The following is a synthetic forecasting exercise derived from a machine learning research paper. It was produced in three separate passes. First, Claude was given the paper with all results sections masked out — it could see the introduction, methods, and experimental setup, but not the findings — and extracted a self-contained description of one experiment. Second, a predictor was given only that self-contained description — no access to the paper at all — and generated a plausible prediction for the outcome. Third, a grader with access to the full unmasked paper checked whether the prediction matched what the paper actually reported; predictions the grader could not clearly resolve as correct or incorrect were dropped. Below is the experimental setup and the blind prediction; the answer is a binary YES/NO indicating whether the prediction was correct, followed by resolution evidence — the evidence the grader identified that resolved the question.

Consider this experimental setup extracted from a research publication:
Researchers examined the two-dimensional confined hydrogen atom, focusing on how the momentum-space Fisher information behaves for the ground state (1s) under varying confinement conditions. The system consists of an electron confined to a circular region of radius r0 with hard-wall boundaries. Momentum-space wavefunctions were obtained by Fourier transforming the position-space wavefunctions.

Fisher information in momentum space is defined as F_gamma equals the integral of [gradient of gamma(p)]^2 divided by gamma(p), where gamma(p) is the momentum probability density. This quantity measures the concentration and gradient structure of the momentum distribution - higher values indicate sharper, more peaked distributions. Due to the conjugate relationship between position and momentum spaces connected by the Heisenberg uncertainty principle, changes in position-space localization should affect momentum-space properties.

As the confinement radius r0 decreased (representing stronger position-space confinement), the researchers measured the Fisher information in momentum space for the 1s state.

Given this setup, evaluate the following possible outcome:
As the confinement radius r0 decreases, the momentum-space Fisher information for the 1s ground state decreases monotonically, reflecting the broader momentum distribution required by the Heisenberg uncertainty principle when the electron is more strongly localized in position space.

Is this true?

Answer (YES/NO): YES